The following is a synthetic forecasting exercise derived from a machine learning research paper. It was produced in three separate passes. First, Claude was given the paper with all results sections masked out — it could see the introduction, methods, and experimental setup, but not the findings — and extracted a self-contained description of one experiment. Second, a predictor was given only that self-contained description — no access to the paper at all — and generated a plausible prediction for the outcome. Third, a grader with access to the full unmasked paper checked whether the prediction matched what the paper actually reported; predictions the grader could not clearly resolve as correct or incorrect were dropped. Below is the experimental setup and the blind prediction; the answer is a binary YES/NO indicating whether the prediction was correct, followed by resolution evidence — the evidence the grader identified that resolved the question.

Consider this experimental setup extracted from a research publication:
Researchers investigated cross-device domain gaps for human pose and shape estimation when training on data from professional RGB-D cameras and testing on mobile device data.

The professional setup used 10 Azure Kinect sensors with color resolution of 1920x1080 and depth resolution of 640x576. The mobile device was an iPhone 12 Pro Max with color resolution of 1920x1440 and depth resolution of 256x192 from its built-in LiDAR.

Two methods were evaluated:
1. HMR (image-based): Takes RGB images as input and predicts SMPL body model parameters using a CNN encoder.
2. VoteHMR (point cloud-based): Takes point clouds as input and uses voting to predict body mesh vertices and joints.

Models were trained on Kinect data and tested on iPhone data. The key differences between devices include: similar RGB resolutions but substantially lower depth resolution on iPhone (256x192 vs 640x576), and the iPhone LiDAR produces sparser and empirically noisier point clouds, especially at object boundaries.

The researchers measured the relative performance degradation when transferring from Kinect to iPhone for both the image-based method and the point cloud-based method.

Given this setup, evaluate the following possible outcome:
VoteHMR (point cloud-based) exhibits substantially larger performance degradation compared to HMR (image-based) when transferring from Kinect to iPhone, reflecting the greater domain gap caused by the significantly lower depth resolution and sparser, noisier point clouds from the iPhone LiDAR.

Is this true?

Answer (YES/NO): YES